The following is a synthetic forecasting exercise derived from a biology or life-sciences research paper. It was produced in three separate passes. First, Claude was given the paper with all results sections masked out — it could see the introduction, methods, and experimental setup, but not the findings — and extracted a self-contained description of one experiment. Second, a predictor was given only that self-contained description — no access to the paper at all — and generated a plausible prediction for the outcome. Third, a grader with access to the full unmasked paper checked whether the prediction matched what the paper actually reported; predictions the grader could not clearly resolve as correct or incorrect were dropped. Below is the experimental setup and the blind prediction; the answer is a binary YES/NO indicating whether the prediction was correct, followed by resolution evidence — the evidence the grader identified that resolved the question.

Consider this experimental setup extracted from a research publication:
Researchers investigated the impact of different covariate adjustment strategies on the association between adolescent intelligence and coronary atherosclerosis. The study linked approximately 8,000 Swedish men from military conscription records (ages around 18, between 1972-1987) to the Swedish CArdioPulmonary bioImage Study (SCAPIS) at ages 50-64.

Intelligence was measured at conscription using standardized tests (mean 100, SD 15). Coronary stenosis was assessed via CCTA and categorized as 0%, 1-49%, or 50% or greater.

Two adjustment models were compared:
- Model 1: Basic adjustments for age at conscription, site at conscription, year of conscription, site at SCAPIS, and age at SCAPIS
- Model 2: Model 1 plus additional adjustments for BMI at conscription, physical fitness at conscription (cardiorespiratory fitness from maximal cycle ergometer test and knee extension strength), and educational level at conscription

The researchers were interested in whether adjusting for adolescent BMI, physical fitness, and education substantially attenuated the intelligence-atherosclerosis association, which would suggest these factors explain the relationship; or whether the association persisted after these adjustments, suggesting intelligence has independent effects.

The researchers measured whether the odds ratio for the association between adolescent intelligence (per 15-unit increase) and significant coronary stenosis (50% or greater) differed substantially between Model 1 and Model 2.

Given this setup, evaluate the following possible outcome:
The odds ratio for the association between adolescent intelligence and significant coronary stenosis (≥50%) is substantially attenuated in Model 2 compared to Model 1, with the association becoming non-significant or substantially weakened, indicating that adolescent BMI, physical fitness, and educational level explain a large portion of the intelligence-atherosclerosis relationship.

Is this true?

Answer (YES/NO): NO